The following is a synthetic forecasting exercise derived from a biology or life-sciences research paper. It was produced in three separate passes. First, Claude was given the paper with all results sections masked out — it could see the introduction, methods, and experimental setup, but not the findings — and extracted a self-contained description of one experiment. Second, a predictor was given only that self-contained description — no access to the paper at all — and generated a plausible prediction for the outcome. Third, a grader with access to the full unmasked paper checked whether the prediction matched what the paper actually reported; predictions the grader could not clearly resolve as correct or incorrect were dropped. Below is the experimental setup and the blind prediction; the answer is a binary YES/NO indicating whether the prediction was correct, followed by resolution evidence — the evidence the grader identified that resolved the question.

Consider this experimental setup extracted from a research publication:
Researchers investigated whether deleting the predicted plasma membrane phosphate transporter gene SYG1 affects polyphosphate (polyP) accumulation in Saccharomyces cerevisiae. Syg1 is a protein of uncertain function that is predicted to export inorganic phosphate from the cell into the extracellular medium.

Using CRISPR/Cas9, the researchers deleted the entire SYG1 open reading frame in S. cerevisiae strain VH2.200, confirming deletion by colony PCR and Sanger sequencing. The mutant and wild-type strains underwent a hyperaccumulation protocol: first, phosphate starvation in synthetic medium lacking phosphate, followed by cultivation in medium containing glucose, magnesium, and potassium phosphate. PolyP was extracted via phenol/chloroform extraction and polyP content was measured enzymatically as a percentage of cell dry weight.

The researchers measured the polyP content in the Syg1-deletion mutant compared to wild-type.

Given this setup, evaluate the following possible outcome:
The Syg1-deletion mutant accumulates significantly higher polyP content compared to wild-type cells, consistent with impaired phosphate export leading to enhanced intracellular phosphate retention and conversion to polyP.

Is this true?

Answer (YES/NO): NO